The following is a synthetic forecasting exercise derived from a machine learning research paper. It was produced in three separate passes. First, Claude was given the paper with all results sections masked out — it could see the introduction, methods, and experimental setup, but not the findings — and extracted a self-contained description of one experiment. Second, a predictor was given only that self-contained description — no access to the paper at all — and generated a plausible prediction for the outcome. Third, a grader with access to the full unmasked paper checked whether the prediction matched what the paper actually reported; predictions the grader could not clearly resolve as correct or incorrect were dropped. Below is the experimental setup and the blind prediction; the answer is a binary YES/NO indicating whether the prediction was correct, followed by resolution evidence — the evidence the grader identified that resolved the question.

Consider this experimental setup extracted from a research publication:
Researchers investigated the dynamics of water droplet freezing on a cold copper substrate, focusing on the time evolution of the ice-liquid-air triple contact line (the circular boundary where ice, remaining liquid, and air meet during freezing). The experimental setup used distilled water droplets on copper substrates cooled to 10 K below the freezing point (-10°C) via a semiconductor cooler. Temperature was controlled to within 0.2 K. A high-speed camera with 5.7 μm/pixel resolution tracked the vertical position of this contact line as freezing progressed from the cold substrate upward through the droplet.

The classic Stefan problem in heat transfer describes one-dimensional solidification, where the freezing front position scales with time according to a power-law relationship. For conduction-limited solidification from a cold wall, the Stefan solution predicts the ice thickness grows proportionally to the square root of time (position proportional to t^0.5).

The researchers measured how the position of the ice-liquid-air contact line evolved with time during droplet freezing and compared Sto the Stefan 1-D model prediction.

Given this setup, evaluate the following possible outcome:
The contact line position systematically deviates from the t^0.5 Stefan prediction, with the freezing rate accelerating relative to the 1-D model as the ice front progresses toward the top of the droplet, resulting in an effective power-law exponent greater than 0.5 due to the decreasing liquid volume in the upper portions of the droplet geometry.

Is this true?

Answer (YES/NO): NO